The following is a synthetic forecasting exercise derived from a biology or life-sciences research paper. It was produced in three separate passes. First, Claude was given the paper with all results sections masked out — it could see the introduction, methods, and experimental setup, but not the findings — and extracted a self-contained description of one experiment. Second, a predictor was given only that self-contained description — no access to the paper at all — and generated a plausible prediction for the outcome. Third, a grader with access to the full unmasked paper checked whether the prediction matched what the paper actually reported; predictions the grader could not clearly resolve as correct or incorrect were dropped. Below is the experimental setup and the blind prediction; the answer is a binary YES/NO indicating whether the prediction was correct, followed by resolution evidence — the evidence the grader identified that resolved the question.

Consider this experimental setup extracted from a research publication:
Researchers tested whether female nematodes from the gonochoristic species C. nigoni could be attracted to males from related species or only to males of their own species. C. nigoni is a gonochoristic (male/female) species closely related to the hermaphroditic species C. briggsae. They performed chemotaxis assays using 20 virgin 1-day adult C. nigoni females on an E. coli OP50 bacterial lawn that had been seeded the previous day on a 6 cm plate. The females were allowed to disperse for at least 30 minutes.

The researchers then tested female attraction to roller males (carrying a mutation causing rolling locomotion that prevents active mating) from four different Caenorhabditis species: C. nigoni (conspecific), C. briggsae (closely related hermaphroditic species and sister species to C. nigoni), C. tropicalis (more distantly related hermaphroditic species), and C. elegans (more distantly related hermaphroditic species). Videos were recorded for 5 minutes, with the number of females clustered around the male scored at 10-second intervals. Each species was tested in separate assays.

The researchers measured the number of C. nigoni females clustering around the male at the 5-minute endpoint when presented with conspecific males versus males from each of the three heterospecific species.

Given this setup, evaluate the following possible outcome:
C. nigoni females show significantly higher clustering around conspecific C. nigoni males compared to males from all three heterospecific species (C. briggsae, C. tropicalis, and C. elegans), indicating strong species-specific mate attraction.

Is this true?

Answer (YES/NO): NO